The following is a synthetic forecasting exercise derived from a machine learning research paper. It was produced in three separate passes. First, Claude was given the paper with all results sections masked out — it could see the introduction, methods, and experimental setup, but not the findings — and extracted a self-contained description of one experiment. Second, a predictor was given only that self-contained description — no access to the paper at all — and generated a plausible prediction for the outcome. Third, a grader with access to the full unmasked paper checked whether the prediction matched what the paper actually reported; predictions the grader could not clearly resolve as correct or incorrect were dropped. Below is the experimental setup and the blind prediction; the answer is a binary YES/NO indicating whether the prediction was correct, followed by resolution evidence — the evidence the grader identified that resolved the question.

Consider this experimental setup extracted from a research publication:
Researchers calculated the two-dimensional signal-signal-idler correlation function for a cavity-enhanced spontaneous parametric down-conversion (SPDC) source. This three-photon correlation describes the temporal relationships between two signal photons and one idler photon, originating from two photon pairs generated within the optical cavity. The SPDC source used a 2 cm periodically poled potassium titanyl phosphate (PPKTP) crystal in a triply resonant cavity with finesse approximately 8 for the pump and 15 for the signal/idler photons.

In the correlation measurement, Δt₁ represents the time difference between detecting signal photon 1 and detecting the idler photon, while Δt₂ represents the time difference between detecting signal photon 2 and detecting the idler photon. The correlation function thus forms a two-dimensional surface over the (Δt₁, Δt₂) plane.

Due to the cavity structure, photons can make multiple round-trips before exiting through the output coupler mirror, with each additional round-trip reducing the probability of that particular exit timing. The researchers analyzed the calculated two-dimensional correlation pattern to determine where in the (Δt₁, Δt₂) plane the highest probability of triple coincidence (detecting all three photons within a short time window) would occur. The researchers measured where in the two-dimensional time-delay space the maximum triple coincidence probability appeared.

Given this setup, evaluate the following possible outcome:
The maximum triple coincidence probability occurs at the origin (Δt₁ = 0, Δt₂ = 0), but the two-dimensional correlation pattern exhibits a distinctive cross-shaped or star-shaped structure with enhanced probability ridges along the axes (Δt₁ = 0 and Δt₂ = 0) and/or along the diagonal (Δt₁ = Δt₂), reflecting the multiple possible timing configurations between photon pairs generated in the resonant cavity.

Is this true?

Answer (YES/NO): YES